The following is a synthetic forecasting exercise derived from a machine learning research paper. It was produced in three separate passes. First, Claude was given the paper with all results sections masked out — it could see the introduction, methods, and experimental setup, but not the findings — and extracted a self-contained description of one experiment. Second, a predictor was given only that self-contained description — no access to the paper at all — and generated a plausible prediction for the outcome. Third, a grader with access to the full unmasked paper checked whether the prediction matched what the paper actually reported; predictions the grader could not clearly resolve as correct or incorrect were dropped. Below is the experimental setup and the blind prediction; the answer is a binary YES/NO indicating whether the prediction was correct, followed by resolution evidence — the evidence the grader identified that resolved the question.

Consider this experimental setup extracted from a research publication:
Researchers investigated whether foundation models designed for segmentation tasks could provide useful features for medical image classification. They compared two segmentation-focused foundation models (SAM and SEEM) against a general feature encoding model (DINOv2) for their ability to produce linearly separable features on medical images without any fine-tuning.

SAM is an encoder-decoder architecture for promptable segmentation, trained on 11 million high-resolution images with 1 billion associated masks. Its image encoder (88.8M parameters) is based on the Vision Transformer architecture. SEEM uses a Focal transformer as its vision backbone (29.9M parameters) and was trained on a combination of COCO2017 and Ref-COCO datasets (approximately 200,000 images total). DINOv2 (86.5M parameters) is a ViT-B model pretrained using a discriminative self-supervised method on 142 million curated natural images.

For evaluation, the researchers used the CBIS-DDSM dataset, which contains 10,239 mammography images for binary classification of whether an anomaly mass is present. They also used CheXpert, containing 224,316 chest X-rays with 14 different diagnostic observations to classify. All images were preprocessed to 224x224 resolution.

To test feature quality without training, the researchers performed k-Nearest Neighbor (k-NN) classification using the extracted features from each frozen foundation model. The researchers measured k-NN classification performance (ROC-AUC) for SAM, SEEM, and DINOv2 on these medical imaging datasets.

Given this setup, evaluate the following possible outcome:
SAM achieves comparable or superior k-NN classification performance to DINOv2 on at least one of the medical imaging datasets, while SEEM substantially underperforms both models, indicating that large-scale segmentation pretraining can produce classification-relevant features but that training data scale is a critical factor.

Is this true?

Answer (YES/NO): NO